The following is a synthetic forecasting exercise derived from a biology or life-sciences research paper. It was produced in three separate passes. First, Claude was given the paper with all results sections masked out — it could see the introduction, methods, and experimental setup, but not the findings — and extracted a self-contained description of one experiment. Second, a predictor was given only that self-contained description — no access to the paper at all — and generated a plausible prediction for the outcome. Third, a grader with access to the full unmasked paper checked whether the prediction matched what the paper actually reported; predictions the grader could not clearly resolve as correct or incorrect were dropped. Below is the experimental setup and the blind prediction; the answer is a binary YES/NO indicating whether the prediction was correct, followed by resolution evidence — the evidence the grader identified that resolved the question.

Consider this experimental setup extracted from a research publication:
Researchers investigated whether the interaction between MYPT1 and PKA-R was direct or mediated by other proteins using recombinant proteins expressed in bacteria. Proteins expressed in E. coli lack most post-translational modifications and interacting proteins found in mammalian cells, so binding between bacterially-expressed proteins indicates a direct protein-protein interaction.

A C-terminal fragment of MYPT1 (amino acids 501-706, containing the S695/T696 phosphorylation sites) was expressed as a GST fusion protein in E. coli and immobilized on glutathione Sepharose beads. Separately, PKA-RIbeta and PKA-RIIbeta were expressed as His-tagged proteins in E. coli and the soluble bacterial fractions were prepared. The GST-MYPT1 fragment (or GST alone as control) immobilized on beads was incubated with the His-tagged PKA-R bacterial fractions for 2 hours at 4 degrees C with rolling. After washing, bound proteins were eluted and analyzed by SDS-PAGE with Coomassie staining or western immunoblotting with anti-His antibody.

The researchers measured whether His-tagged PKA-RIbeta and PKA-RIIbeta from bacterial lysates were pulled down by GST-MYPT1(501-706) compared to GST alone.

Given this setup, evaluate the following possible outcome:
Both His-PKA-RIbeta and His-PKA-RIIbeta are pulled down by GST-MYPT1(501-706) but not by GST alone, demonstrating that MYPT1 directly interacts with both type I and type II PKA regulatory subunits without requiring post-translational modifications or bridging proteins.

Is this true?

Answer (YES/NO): YES